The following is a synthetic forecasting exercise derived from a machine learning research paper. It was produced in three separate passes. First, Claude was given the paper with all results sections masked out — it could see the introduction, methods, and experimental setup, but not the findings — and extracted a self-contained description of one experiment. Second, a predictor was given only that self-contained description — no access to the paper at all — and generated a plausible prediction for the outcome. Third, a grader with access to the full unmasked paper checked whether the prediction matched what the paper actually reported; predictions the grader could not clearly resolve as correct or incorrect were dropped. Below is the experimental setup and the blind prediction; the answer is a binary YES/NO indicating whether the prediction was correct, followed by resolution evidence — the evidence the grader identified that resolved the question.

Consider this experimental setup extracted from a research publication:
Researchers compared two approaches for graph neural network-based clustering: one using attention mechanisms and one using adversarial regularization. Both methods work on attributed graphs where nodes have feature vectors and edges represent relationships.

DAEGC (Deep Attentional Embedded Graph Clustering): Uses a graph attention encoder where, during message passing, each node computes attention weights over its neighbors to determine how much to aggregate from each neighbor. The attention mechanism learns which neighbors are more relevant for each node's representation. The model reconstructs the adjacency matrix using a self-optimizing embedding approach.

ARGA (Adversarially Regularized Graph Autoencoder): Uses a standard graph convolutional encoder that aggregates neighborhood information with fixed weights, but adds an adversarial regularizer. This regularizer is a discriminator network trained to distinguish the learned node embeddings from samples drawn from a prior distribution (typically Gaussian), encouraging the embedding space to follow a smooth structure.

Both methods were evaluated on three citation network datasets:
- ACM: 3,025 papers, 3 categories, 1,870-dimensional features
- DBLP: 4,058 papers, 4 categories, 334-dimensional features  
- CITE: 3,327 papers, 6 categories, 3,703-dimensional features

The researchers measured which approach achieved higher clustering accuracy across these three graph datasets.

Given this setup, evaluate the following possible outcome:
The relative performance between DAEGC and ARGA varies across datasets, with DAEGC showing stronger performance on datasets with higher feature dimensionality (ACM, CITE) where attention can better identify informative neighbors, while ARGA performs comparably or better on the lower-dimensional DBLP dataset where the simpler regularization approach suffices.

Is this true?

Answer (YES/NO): NO